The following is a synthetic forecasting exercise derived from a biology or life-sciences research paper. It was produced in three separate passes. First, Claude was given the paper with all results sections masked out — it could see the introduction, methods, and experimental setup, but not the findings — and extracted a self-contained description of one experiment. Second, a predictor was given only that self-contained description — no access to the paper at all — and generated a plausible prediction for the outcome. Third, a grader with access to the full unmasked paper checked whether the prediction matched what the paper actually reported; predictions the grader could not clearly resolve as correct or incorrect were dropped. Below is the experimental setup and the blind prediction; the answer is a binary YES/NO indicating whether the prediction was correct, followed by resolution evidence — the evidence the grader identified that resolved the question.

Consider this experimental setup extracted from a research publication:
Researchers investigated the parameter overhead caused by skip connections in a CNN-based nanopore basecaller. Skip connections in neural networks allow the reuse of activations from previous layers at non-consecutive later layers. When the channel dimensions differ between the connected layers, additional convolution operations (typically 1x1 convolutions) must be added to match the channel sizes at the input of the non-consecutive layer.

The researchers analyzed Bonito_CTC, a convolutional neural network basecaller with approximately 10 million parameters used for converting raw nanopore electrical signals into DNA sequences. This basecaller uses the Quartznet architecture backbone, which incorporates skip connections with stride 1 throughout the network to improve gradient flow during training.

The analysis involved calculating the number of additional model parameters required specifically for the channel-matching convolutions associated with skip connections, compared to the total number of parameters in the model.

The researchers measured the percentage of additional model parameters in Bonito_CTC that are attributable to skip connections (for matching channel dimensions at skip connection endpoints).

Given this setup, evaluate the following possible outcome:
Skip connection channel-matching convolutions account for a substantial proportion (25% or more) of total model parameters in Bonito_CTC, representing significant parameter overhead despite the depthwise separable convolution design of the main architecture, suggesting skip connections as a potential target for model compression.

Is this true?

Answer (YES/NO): NO